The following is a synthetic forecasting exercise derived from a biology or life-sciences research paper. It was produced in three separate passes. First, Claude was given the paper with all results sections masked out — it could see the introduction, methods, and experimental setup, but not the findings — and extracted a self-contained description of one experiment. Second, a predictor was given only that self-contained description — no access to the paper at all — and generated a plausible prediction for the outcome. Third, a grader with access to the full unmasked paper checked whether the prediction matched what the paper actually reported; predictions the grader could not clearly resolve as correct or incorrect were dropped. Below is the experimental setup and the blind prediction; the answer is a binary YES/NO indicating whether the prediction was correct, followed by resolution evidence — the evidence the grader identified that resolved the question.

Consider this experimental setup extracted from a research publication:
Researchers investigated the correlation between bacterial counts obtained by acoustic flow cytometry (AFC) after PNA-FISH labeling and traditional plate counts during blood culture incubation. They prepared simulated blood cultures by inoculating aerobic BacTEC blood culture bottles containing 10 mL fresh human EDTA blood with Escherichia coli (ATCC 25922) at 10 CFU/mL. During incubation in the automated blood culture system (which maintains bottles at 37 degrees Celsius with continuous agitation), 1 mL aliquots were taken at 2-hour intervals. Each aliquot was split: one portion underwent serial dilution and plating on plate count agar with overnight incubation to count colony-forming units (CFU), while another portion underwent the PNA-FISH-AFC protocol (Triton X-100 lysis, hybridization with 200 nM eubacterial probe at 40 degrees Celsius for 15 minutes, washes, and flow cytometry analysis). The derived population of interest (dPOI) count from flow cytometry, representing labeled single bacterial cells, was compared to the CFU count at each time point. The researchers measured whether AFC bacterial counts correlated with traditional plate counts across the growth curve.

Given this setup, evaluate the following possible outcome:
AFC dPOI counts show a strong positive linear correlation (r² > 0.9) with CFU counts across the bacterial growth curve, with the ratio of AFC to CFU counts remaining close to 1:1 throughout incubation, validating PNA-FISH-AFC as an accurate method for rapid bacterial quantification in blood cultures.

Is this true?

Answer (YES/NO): NO